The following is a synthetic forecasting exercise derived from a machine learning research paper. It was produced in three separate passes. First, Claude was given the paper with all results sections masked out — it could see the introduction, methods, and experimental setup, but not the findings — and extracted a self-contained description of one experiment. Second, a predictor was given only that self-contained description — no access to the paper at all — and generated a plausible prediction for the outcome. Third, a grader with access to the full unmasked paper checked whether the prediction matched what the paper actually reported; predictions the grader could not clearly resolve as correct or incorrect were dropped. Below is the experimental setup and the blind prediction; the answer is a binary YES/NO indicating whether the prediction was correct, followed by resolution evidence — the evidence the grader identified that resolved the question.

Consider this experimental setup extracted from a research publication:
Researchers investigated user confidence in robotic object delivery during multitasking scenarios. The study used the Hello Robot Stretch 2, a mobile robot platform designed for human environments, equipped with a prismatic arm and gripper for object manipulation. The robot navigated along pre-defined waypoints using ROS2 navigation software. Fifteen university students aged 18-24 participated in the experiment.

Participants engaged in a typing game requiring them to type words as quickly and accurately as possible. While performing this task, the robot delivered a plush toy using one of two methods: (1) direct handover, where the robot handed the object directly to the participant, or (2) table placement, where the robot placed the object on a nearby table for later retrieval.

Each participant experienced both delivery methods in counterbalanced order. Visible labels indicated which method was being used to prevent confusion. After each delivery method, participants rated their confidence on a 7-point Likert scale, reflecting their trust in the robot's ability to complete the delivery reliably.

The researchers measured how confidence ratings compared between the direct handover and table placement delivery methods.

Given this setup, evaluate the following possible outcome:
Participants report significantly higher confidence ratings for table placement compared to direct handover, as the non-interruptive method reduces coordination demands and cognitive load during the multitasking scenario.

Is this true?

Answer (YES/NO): YES